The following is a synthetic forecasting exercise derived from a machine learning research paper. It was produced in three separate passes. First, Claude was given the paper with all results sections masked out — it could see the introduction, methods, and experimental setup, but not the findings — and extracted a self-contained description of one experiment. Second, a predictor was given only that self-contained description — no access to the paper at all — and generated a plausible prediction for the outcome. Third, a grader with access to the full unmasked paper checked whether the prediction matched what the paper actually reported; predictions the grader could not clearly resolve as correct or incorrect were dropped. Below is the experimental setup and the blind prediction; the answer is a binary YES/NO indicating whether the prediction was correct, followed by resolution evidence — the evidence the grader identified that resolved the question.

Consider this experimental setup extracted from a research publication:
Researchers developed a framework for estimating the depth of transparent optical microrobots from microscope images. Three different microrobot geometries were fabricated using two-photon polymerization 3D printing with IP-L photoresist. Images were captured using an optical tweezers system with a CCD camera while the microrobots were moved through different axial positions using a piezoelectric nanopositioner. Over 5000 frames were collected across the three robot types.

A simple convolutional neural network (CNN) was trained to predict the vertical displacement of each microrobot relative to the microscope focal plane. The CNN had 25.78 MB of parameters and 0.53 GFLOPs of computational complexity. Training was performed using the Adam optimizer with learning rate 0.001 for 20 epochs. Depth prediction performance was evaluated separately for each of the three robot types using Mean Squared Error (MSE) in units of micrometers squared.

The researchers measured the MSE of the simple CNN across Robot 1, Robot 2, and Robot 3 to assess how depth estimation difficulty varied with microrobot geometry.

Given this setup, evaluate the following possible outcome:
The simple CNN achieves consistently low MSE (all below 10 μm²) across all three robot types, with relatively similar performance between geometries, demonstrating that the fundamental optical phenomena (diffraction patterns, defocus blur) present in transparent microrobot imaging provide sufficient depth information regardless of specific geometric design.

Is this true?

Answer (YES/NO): NO